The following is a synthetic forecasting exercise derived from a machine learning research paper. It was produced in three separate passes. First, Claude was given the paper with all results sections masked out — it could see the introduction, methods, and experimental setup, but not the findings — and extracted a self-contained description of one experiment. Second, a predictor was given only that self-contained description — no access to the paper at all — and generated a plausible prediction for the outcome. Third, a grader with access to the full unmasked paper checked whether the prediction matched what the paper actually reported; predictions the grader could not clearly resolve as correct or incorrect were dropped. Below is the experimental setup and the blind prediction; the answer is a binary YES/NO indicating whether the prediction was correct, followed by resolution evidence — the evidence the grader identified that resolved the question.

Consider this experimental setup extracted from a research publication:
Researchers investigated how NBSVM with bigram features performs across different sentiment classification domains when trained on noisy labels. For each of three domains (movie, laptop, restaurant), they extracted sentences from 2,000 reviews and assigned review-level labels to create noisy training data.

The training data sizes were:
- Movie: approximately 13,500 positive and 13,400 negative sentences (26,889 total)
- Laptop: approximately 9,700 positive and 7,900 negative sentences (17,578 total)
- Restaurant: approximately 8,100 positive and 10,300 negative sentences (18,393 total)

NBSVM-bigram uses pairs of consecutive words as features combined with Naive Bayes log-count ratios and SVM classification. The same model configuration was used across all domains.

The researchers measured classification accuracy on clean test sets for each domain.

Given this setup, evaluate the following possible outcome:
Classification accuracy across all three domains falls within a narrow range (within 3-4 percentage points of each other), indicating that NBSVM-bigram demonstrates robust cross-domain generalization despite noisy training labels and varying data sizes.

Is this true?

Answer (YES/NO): NO